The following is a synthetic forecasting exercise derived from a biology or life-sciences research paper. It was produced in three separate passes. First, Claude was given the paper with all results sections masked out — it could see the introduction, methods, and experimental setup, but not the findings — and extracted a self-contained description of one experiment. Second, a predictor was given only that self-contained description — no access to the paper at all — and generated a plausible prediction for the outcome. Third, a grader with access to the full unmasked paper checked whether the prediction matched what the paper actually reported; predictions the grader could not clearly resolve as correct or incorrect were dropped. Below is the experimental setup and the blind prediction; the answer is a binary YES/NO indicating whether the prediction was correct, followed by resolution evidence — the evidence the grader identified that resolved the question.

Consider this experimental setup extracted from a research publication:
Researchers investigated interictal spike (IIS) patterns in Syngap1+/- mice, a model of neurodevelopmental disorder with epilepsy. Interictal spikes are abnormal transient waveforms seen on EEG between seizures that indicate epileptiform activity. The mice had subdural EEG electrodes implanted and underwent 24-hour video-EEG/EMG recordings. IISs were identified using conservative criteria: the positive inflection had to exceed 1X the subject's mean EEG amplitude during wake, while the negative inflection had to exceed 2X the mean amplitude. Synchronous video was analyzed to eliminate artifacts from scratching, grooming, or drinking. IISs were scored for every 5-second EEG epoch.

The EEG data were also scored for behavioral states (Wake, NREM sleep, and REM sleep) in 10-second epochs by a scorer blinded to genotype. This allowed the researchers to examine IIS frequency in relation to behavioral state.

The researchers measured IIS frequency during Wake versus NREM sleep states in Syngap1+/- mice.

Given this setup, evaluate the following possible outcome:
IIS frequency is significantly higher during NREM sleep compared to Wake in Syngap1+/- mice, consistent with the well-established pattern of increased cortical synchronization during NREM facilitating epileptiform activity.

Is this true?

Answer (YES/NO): YES